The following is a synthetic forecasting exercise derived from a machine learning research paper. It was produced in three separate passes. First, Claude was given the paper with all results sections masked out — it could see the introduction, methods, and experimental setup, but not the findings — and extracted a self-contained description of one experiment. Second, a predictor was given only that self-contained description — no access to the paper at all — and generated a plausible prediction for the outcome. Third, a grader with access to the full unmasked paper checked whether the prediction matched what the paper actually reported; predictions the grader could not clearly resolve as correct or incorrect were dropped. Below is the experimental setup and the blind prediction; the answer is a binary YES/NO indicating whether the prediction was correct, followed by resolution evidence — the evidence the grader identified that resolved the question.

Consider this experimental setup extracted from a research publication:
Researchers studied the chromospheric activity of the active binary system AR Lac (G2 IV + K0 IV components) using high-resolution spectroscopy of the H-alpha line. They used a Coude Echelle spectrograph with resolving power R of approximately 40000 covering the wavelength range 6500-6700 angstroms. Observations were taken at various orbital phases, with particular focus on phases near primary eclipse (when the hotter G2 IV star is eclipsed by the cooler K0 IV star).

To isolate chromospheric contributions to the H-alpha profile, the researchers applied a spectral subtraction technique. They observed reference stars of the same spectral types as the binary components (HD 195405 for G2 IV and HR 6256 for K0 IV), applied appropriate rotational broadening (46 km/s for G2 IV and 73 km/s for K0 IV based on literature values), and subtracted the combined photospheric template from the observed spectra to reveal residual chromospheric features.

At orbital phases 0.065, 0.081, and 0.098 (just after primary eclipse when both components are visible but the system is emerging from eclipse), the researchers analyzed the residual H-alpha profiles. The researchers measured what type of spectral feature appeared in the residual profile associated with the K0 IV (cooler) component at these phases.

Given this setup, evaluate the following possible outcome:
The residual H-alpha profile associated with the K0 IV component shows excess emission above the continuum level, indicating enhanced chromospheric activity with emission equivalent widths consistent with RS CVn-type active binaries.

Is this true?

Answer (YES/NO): NO